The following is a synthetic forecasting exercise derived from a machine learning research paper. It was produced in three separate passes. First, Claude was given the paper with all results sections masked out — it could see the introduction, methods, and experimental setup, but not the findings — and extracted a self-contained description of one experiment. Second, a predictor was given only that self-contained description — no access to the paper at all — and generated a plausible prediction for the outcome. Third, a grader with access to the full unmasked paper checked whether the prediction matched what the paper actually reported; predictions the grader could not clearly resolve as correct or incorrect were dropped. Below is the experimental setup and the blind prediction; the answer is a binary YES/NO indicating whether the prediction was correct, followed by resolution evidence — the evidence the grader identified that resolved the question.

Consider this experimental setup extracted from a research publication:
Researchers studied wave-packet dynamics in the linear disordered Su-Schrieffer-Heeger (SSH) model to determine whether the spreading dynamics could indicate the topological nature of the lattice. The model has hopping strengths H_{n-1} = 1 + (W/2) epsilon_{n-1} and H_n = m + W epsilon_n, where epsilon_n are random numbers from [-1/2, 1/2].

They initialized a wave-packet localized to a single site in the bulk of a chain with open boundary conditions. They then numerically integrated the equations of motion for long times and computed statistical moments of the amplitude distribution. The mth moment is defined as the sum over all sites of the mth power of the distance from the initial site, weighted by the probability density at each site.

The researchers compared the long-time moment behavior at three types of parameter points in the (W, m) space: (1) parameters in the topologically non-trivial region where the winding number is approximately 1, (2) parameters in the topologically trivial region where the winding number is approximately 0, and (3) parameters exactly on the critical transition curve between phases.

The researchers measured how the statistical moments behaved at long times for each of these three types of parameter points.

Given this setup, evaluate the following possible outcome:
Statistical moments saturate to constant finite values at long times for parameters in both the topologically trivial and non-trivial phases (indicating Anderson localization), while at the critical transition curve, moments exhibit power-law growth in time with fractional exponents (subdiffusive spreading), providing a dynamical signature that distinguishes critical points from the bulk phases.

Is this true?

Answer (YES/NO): NO